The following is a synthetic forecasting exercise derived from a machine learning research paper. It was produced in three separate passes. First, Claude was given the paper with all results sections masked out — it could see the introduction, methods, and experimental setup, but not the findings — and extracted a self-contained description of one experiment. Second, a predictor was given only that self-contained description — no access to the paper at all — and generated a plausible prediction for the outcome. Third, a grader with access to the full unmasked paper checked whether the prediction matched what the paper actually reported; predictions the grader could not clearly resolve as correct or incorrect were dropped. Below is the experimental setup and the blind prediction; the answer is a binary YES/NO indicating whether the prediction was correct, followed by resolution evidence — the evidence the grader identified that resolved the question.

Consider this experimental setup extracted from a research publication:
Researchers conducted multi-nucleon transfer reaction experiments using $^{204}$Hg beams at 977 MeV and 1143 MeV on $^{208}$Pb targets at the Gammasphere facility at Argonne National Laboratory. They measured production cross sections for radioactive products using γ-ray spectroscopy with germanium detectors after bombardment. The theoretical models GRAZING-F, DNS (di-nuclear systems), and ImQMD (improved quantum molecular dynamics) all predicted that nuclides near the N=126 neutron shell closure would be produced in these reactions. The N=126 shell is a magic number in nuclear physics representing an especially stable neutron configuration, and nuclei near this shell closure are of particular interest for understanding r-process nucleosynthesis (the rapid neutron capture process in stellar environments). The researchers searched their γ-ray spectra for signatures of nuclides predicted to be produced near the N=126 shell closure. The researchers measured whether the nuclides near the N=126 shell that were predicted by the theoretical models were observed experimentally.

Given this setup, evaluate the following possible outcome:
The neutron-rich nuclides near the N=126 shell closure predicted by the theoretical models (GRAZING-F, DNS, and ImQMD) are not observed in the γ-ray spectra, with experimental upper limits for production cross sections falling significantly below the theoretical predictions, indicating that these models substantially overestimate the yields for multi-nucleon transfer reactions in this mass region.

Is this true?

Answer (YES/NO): YES